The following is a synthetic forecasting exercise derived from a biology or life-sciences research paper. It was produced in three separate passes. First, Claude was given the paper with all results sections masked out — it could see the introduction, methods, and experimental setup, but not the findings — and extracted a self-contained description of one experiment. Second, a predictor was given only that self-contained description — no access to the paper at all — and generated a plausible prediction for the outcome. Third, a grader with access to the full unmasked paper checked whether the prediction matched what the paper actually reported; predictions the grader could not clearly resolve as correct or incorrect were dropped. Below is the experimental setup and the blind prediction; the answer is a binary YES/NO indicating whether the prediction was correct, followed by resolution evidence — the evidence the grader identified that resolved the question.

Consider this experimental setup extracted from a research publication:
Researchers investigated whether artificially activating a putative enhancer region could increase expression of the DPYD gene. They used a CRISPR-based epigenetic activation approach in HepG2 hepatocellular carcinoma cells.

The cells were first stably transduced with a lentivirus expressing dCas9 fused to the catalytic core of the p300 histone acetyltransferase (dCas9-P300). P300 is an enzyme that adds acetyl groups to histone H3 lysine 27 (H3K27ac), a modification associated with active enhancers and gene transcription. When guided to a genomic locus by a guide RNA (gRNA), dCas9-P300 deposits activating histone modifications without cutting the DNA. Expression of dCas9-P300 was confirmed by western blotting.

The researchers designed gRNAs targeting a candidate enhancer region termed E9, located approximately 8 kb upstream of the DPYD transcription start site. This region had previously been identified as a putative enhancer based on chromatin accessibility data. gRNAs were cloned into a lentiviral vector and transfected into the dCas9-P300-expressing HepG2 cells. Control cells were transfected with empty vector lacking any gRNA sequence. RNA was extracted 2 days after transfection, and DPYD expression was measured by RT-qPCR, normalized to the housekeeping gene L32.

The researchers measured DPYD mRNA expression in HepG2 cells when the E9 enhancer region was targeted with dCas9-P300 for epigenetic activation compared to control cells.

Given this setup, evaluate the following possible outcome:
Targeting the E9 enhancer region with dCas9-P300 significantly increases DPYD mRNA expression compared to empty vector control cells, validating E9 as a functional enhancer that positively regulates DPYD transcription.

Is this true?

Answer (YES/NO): YES